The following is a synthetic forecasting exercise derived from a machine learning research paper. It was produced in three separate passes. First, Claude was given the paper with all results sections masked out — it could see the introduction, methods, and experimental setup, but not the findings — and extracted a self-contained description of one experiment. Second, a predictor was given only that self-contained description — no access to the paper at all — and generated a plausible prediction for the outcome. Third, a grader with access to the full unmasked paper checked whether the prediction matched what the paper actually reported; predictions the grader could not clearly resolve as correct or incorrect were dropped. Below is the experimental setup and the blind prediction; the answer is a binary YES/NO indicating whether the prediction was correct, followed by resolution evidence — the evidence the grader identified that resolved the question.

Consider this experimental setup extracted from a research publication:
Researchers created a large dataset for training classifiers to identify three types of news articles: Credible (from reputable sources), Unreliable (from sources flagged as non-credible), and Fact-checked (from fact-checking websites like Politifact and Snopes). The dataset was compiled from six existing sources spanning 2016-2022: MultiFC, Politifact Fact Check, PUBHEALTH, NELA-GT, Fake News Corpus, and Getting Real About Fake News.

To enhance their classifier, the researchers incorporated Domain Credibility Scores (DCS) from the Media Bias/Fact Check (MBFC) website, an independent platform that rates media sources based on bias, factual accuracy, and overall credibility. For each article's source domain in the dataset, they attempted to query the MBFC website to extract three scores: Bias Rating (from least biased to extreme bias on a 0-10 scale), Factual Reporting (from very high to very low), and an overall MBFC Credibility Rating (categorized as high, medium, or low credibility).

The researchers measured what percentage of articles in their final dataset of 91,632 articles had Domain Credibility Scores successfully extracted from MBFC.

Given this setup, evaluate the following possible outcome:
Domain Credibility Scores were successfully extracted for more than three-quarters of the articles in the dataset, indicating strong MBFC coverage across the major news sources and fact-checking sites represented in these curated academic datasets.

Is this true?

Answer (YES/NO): YES